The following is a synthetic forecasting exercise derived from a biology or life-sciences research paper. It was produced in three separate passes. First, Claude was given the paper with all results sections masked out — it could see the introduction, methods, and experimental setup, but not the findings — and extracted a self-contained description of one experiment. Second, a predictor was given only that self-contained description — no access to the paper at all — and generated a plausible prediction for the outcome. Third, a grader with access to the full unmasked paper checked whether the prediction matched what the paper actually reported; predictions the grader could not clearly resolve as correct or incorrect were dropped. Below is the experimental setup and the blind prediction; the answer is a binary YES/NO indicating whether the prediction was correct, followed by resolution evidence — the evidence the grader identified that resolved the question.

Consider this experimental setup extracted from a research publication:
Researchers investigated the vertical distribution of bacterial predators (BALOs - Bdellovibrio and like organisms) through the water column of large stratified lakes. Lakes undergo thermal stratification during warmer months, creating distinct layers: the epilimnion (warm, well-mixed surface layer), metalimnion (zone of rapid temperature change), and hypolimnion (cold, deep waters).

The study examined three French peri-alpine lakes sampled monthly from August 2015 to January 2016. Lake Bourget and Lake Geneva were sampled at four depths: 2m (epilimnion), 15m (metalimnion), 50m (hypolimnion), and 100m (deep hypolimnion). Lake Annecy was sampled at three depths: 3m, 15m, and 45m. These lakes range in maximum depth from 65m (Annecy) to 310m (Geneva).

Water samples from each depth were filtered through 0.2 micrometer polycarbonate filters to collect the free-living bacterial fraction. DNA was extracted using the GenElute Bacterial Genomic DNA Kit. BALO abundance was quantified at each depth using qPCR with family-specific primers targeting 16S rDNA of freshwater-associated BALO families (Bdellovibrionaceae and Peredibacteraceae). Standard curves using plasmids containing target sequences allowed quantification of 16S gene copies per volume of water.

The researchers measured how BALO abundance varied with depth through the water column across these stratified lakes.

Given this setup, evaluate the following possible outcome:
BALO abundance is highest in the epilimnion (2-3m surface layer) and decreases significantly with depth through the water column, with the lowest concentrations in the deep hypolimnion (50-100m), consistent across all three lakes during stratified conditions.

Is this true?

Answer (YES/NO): NO